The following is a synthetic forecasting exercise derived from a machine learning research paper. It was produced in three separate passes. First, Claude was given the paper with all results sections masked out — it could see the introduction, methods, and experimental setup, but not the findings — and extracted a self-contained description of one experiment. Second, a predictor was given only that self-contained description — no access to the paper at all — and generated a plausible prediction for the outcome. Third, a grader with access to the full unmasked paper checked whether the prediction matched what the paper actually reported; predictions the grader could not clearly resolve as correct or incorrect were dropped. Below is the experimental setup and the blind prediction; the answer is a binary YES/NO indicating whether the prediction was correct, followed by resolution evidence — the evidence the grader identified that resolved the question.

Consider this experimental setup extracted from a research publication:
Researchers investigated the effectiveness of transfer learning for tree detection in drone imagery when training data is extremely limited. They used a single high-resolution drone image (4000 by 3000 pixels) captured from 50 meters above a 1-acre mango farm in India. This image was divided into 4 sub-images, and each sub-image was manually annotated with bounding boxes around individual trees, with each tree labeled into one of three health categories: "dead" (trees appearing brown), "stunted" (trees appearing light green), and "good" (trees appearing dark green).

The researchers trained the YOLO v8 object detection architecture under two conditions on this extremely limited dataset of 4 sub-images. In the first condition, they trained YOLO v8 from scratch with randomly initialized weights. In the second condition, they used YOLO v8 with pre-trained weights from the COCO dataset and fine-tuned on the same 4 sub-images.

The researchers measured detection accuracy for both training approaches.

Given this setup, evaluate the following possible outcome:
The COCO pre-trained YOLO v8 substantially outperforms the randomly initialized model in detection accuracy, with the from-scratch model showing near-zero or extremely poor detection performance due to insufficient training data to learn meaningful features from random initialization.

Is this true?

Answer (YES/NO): NO